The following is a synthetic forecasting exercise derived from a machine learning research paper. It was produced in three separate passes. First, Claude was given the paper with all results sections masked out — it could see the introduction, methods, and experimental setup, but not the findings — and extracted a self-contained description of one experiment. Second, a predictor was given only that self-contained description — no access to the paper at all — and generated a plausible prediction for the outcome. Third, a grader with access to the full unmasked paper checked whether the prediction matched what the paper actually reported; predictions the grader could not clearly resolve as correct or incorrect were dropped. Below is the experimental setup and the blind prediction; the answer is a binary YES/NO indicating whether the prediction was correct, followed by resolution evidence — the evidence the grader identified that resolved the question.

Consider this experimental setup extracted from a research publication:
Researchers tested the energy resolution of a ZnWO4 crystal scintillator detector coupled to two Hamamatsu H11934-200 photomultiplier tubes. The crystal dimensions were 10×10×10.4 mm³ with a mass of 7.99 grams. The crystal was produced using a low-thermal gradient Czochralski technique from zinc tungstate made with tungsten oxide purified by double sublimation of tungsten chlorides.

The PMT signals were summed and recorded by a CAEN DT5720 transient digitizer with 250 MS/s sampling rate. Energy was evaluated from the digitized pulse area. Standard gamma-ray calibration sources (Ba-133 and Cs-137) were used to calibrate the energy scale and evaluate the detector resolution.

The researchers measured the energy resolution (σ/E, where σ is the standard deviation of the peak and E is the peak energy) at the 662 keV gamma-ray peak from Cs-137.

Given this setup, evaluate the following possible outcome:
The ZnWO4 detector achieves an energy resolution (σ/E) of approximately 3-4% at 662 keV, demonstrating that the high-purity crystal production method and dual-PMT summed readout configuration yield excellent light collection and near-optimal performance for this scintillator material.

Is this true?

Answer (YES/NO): NO